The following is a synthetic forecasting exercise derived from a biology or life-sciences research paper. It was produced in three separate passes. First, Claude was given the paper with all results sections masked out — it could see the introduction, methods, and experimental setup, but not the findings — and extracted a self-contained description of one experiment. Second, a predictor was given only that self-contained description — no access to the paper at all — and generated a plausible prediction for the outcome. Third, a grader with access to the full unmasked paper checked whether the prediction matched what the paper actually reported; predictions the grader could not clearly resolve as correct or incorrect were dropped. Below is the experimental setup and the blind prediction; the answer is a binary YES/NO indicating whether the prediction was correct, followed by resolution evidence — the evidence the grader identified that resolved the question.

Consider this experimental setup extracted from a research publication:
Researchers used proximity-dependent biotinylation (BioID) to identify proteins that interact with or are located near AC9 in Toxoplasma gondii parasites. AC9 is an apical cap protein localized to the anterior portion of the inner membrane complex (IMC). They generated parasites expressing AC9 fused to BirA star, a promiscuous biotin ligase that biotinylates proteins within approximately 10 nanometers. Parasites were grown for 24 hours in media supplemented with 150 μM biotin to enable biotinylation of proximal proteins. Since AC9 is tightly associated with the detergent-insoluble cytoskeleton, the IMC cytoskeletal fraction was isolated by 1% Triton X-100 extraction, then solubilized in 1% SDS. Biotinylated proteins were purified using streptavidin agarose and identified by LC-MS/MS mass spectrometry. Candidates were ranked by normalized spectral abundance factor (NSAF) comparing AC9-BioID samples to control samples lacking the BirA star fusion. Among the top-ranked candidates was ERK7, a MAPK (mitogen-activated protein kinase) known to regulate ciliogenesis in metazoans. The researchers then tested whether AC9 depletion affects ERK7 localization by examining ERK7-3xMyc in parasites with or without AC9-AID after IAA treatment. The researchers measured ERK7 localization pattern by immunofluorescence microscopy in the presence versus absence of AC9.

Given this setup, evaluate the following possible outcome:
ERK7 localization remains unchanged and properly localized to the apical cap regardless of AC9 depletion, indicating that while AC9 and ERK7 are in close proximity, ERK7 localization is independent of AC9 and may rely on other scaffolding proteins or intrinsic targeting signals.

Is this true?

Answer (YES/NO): NO